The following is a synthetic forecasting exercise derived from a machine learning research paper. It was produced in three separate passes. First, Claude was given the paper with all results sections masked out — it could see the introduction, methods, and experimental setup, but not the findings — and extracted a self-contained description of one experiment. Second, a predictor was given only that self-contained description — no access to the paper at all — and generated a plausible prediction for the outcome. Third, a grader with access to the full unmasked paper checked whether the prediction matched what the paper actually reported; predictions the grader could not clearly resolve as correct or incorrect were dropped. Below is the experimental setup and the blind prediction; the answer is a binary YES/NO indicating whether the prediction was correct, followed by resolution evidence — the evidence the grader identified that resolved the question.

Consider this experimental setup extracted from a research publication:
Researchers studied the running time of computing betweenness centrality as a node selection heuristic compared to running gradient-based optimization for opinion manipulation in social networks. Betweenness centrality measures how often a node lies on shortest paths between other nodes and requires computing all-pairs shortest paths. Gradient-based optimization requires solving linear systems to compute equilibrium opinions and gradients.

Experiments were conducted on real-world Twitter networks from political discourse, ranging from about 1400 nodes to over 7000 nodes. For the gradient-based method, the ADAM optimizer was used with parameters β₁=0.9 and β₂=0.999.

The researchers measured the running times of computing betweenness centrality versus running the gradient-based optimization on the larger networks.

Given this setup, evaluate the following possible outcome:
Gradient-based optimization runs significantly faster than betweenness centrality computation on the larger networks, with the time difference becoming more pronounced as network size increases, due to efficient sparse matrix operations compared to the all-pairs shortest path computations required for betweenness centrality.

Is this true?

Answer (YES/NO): NO